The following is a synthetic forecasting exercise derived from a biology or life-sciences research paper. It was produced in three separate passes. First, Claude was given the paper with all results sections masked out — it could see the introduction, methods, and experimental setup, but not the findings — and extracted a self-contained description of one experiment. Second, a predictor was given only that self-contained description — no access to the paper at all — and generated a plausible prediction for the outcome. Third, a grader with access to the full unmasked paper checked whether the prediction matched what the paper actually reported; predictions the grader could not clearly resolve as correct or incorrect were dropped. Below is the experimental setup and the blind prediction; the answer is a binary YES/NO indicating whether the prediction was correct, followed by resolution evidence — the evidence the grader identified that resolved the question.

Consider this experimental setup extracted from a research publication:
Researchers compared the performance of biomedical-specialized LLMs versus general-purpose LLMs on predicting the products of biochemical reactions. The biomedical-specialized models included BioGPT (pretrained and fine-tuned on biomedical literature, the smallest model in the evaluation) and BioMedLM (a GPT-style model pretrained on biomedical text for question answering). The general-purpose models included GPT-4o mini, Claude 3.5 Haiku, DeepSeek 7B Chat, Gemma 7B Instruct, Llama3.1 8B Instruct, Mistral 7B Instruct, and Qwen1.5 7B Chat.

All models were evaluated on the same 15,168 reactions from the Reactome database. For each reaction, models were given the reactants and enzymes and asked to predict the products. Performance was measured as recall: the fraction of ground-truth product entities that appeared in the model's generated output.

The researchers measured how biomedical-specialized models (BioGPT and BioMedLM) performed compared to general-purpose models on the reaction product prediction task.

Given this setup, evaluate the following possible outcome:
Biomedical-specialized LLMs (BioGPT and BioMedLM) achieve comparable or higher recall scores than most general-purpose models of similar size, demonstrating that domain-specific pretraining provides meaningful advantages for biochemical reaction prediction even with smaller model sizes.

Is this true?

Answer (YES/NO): NO